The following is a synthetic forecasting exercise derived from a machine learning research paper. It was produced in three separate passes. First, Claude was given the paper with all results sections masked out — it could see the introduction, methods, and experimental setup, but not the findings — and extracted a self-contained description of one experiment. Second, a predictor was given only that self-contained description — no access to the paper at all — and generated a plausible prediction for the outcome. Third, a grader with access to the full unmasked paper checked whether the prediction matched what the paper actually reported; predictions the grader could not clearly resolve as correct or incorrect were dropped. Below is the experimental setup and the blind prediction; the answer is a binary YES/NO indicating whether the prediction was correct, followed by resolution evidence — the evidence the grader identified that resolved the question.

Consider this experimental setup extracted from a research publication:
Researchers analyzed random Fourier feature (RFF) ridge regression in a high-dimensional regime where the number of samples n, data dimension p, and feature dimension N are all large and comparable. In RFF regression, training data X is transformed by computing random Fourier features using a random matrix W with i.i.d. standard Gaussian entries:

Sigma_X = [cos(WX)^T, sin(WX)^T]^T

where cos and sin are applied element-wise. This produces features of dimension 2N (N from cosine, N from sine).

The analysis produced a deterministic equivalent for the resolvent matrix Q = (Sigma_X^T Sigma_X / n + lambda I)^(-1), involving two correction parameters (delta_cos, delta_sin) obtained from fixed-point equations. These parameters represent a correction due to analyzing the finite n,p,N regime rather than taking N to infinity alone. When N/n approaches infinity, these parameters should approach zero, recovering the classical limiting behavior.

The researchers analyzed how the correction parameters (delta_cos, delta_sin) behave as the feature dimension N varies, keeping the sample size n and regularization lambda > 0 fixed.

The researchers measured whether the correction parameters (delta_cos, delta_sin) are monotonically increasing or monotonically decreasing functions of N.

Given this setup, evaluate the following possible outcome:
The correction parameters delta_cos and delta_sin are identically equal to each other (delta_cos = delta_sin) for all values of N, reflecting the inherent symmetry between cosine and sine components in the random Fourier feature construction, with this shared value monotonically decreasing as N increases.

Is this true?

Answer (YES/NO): NO